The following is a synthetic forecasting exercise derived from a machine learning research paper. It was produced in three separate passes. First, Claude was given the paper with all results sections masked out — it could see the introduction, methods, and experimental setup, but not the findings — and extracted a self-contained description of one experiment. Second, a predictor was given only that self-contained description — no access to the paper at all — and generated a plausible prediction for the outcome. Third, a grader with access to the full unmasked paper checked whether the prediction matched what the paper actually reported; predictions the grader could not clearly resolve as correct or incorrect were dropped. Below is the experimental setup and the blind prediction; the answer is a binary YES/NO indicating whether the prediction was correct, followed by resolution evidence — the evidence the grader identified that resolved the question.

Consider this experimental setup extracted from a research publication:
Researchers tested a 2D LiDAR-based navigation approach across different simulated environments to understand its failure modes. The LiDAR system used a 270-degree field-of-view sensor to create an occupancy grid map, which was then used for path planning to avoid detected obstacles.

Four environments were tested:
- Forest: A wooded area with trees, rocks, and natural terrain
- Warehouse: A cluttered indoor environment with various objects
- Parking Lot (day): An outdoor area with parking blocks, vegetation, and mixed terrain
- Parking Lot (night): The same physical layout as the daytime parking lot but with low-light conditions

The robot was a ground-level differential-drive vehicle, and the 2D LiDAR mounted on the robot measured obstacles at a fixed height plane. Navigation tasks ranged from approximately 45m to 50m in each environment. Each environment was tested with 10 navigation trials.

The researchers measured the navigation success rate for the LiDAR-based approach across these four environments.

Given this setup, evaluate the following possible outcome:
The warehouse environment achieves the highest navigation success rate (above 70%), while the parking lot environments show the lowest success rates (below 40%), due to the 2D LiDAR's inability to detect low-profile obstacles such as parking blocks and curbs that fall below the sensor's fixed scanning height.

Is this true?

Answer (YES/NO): NO